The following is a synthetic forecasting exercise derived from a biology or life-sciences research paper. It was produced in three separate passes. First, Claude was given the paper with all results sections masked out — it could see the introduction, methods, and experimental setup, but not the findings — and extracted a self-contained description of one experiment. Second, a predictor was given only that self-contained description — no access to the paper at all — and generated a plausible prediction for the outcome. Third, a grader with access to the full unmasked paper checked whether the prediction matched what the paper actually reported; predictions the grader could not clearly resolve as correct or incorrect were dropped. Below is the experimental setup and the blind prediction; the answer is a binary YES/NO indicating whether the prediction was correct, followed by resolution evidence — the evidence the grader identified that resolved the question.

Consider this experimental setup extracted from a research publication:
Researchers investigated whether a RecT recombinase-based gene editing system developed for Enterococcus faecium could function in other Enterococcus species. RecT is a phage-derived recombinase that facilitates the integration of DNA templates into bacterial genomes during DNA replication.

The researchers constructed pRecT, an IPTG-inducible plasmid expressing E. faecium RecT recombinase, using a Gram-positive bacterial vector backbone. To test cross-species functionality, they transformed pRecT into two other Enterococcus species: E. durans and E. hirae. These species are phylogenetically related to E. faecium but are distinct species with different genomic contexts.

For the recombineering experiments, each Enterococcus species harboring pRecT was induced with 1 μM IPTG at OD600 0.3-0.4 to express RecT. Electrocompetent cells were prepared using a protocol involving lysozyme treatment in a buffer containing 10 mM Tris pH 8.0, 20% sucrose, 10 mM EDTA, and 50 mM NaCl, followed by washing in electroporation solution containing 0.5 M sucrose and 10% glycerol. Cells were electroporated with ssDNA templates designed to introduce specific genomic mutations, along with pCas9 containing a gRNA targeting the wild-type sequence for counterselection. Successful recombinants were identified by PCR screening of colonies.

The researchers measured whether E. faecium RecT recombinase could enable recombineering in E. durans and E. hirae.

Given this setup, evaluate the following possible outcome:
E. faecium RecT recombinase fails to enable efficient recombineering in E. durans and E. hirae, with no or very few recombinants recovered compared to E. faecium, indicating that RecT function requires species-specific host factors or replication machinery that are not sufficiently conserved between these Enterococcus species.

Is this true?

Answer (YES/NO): NO